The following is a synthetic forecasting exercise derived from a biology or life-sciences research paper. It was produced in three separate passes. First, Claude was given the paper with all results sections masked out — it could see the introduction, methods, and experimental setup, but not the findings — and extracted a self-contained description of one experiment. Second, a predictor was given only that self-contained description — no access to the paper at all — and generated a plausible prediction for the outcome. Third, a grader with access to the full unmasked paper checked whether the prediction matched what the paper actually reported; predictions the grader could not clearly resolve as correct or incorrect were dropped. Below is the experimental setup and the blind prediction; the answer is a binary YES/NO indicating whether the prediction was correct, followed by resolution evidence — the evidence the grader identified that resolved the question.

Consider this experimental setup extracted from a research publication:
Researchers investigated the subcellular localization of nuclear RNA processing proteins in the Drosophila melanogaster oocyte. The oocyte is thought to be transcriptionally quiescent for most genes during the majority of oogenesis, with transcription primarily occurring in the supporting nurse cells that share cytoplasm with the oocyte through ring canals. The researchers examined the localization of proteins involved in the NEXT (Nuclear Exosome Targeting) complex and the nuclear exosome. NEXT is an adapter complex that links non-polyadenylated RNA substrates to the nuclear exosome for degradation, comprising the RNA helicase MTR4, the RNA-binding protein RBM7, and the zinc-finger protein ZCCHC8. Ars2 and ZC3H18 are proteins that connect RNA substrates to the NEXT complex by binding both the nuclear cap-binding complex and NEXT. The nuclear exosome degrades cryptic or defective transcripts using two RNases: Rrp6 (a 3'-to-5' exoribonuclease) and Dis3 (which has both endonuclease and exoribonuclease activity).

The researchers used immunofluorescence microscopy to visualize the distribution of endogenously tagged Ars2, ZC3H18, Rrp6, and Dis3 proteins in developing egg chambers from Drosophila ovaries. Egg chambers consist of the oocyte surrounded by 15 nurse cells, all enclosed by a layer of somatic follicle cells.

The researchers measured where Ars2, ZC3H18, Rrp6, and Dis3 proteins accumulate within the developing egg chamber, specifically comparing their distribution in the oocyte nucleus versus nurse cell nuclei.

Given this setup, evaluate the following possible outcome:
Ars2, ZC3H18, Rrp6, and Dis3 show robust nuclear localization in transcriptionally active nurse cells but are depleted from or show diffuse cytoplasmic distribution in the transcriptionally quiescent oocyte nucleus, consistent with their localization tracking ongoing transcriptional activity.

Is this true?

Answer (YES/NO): NO